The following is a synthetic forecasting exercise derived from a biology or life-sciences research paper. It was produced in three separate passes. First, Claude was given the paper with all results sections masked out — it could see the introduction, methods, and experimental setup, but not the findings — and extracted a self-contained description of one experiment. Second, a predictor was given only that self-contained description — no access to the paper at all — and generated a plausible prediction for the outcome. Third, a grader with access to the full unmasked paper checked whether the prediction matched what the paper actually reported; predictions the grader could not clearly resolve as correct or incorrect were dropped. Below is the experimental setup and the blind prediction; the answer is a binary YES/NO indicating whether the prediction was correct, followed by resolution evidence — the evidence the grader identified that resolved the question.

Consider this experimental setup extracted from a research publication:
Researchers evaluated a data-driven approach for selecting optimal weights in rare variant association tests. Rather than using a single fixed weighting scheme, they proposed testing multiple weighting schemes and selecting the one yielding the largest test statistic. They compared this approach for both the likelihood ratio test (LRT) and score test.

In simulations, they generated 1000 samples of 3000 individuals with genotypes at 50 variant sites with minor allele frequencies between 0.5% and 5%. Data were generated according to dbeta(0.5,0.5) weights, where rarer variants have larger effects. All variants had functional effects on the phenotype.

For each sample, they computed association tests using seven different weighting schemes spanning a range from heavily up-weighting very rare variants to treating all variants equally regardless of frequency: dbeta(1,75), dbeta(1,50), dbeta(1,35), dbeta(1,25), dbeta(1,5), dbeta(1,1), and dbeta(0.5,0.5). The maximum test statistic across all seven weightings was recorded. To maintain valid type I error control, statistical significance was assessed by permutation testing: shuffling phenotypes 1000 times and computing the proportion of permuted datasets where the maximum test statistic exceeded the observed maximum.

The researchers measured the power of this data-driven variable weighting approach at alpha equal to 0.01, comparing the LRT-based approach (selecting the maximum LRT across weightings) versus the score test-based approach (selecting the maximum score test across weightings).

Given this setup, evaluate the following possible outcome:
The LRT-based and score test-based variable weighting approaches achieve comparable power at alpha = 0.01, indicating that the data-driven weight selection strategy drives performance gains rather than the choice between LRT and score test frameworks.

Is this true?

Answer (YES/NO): NO